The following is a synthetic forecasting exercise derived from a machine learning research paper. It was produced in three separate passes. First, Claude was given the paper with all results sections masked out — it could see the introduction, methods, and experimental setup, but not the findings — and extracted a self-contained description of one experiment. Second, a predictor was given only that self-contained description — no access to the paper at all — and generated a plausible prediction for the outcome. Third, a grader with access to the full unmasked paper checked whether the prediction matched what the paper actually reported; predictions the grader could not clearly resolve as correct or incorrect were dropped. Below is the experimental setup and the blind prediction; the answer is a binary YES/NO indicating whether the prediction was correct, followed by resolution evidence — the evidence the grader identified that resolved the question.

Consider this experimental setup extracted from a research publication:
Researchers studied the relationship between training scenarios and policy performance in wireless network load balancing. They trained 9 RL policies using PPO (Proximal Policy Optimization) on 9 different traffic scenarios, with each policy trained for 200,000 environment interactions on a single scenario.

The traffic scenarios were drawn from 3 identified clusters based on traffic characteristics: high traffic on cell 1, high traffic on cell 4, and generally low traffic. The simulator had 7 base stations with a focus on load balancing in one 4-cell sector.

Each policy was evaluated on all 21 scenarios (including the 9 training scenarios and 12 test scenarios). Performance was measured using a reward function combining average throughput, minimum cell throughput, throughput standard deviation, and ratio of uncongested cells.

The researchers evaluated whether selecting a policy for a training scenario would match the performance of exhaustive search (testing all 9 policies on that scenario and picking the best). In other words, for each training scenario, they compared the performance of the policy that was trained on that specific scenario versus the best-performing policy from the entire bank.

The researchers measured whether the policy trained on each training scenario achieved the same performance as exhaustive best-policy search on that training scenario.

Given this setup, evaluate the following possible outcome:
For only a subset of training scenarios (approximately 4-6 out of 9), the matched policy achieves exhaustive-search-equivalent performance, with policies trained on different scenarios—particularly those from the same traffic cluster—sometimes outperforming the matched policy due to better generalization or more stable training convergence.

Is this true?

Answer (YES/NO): NO